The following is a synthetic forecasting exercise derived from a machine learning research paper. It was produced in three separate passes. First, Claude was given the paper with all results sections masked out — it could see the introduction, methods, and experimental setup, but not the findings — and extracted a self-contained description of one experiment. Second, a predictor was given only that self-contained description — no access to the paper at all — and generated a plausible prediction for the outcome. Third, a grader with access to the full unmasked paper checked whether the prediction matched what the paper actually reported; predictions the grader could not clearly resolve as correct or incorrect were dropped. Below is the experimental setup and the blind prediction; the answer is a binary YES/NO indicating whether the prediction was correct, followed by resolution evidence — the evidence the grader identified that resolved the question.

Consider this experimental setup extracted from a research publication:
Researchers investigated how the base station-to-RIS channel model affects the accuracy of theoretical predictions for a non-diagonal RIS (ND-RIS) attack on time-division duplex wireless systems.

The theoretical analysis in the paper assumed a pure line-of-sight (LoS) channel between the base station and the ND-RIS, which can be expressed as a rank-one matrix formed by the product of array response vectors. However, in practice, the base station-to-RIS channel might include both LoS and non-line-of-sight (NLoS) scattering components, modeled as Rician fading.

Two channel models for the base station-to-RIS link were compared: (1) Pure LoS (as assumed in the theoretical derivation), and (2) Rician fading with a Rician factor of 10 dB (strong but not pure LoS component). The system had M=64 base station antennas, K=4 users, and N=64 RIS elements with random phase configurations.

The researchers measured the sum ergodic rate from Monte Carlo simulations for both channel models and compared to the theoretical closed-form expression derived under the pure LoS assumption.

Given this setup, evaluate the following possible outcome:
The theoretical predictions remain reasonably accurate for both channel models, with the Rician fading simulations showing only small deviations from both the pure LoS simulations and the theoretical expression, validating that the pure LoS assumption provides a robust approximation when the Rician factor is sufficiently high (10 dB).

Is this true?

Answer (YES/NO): NO